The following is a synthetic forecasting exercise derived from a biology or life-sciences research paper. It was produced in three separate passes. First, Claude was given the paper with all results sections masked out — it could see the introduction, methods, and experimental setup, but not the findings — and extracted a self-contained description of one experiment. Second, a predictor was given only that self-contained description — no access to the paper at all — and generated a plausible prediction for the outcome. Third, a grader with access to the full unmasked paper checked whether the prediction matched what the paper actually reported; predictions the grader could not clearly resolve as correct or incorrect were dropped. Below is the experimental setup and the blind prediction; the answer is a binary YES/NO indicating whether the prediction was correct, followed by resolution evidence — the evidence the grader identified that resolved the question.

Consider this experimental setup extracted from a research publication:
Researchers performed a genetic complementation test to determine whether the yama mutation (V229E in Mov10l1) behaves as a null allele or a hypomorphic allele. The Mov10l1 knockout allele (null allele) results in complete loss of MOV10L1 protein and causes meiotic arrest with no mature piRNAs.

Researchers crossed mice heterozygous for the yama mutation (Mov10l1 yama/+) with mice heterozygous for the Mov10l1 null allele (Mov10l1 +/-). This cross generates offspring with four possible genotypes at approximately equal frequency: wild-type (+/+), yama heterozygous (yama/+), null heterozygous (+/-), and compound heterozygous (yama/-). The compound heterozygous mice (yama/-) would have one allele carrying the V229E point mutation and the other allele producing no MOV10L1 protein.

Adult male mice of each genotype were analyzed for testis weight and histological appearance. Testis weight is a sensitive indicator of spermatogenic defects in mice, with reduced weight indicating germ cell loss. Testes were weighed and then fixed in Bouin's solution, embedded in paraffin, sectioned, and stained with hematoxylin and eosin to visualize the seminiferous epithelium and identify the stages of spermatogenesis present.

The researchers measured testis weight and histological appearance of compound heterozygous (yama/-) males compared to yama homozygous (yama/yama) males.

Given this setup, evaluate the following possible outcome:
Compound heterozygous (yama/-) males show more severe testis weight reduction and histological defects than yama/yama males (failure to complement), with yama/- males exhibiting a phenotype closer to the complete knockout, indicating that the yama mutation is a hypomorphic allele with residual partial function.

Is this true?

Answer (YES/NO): NO